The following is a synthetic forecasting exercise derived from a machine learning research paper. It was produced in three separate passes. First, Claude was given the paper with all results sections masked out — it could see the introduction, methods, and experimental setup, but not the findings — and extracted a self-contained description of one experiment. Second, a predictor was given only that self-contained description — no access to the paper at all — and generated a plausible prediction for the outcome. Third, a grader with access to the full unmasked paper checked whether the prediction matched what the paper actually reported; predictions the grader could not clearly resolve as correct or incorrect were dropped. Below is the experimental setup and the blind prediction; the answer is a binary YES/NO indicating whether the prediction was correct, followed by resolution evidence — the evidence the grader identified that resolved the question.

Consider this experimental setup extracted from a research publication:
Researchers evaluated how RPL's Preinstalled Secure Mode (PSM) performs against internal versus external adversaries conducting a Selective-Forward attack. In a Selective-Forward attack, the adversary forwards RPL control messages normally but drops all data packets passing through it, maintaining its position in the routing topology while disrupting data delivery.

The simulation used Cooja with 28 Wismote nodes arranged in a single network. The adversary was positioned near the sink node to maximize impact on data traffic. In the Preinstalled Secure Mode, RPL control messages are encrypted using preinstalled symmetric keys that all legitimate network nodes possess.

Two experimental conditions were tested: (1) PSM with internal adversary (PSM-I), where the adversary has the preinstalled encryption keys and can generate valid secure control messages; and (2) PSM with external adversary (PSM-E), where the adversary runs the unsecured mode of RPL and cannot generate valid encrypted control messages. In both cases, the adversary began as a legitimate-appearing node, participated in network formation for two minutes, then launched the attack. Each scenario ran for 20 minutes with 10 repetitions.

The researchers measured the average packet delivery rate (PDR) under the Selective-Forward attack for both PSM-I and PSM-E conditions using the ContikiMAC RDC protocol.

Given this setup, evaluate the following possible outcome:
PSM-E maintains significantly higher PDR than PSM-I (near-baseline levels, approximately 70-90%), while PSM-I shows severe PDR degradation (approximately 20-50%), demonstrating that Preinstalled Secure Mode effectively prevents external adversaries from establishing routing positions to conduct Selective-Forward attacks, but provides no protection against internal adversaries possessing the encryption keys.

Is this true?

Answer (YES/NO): NO